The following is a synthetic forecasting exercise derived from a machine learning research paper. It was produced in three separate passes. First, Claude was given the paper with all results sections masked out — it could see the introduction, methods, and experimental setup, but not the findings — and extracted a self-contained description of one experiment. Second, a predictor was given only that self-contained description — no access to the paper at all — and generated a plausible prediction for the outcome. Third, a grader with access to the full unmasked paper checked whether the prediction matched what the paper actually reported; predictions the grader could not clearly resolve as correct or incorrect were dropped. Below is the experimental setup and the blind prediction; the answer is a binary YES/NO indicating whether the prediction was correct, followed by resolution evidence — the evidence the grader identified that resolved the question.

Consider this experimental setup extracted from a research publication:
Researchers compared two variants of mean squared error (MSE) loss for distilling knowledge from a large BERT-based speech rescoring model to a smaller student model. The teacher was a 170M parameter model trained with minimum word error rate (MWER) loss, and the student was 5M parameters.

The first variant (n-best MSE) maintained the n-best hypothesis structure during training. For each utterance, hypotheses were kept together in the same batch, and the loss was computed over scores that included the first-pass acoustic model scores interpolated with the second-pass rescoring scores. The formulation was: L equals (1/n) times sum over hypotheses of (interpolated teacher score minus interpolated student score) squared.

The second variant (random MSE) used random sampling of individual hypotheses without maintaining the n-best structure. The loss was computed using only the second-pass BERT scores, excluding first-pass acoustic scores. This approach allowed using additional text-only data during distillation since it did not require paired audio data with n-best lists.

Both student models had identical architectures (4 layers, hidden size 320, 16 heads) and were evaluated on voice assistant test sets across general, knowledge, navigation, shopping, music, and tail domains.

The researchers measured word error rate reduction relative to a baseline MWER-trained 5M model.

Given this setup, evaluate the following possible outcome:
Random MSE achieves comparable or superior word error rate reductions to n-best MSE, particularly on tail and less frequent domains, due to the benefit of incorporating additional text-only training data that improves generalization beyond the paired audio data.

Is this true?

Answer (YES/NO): NO